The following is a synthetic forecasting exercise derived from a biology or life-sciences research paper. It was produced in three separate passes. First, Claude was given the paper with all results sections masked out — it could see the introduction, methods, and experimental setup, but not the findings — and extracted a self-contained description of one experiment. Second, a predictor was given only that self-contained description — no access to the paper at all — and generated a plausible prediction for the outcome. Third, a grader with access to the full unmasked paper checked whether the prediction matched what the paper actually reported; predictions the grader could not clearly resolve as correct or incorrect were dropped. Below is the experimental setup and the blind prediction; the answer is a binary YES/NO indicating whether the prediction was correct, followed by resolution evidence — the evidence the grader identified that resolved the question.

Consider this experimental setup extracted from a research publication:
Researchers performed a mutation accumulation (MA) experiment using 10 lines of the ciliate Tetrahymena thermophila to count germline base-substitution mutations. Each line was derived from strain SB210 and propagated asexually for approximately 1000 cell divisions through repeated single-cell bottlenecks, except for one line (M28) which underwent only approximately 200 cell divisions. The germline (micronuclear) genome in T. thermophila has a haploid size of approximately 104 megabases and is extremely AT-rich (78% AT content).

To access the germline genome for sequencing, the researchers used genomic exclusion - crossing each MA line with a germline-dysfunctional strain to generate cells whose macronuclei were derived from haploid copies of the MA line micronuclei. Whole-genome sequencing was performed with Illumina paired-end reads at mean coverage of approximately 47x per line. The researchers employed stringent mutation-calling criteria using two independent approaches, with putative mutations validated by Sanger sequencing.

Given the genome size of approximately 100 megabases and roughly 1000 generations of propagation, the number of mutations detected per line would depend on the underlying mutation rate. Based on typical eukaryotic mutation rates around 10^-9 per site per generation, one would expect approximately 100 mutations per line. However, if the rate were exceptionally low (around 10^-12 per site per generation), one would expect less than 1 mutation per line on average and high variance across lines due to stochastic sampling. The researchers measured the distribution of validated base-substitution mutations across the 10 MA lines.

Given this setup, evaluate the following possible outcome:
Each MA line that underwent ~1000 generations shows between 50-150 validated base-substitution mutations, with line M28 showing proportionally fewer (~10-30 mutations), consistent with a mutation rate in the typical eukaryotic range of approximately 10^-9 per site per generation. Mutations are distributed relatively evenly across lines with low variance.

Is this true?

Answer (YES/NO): NO